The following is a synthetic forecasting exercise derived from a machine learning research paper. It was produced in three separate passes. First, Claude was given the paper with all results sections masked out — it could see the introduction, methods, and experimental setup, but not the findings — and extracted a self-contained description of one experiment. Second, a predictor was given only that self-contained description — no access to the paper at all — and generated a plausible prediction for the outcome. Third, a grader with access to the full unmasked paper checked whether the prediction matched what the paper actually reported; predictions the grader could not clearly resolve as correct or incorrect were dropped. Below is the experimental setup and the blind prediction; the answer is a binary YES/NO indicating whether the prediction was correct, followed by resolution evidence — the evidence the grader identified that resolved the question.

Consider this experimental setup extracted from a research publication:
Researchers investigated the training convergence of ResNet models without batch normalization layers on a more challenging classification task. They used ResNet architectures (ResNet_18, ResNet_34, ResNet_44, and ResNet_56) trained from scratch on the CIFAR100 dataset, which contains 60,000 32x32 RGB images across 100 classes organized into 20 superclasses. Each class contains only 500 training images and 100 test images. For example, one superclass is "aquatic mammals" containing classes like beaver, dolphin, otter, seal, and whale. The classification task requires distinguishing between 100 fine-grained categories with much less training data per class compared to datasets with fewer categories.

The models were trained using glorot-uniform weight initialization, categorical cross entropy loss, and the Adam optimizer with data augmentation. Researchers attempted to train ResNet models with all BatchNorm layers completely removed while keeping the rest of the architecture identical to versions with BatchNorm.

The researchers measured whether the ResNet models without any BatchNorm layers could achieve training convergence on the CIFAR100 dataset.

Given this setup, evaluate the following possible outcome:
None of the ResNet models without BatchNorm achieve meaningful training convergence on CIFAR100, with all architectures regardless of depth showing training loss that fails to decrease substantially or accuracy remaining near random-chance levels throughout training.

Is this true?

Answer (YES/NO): YES